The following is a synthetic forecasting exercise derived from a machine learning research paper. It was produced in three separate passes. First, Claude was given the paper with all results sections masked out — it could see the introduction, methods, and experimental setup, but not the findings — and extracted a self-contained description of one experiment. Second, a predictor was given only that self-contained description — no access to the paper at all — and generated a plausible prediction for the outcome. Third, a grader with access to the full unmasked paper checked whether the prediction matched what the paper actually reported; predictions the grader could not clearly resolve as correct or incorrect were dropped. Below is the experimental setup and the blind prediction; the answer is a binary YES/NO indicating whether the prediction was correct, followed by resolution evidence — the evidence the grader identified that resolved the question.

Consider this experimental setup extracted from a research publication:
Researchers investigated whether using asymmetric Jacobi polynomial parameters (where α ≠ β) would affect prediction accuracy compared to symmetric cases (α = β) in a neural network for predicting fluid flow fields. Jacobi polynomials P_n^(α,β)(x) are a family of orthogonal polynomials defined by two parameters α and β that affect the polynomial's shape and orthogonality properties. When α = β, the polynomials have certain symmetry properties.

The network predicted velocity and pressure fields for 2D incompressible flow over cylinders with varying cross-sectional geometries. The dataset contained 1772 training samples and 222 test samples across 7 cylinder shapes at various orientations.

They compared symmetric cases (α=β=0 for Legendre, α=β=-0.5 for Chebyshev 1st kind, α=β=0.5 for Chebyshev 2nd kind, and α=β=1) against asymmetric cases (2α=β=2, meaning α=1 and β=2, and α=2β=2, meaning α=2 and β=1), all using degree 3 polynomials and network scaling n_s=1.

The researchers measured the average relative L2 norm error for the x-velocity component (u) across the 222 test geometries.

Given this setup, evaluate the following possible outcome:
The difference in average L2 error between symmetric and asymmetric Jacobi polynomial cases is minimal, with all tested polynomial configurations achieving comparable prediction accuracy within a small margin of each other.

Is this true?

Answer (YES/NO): NO